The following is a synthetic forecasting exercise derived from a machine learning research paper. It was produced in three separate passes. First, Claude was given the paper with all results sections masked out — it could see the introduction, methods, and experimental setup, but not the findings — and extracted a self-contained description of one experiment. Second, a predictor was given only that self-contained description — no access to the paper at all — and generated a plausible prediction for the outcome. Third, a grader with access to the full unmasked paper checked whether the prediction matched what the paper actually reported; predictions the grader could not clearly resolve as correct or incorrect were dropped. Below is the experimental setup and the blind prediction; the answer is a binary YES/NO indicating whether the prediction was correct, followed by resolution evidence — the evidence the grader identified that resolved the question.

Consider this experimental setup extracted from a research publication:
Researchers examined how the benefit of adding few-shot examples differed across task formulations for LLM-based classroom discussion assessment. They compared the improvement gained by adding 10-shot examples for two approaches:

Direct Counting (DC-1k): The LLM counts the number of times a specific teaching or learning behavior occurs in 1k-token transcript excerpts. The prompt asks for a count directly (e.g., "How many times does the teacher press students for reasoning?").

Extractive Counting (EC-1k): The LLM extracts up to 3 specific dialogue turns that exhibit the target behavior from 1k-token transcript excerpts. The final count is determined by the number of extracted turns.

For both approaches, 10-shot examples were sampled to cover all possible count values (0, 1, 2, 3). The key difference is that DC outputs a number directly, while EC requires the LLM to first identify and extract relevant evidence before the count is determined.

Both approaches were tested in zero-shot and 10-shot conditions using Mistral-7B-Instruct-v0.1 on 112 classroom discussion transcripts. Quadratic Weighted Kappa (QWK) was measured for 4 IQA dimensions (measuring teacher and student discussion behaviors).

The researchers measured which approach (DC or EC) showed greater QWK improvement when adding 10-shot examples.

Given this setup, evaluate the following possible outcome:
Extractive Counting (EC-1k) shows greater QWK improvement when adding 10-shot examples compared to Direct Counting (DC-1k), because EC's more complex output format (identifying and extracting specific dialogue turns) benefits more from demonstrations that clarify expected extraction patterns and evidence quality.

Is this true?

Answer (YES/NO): YES